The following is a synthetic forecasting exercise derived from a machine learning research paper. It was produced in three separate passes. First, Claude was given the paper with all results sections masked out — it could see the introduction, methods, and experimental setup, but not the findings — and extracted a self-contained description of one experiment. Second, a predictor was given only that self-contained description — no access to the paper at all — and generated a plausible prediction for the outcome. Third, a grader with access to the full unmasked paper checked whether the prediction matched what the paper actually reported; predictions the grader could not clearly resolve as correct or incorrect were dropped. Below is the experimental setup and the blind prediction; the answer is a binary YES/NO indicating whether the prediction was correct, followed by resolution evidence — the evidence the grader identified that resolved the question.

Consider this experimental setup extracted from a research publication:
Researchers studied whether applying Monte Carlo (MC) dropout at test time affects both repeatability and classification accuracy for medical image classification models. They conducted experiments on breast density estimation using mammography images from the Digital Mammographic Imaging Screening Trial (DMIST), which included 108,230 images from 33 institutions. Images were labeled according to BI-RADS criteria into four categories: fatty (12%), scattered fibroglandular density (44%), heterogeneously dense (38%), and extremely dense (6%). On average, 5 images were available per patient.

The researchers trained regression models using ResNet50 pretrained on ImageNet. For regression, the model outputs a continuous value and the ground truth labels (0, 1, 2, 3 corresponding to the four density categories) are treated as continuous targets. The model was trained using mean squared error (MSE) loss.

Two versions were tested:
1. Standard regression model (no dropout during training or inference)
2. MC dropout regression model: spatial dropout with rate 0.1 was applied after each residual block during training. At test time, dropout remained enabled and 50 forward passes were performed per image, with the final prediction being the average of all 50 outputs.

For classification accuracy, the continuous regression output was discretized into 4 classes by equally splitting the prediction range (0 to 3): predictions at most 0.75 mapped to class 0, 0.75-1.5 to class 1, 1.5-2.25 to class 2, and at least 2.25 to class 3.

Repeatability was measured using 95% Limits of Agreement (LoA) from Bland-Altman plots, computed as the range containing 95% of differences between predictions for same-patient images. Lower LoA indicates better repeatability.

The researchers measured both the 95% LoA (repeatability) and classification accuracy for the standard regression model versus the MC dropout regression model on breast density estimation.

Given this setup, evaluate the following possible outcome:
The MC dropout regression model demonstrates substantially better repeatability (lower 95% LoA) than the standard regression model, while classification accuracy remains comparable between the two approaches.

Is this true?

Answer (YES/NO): NO